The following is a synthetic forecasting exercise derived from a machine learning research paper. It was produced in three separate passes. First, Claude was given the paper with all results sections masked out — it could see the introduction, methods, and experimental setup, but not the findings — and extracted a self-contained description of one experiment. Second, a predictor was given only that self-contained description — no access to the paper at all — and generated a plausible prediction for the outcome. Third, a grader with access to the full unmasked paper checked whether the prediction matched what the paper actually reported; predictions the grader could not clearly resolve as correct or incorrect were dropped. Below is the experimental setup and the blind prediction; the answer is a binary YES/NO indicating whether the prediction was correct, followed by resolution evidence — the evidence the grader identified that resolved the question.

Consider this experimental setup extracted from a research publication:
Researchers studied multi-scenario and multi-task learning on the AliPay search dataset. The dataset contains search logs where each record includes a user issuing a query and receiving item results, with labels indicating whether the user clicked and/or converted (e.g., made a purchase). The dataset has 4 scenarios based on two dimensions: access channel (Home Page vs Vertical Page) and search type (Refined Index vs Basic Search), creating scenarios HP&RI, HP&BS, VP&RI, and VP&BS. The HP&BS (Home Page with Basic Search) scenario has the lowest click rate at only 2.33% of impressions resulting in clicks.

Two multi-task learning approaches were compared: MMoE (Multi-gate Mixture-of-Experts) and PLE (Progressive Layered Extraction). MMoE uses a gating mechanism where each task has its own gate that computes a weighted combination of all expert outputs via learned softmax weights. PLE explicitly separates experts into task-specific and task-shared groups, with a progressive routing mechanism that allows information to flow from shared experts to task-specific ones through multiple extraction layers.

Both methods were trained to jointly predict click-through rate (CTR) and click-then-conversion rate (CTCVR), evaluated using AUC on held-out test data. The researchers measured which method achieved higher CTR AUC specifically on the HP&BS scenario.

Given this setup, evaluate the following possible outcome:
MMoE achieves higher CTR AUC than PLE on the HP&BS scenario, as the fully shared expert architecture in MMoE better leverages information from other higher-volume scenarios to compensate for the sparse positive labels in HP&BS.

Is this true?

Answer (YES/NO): YES